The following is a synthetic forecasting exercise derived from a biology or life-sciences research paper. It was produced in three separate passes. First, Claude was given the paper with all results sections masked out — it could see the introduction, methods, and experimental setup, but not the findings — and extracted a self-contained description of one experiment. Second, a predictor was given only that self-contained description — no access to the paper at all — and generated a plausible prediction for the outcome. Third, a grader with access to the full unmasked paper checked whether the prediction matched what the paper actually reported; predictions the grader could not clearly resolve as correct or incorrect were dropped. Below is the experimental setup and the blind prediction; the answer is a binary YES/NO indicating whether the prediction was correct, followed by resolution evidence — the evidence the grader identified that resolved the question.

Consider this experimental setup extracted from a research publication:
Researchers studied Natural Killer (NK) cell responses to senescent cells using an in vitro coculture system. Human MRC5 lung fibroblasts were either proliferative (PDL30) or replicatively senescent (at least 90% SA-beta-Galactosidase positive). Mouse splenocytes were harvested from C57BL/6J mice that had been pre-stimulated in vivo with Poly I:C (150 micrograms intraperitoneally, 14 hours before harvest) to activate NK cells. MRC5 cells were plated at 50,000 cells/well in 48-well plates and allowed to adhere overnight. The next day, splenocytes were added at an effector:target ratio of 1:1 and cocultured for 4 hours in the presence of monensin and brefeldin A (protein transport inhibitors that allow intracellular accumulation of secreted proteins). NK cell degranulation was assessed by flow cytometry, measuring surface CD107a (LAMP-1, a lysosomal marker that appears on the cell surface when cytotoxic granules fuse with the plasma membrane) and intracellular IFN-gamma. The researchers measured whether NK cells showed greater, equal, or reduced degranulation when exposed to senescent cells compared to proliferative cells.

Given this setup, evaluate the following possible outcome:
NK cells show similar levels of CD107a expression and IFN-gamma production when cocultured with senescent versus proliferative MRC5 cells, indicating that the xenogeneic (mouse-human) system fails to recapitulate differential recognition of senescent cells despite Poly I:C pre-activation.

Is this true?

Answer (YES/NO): NO